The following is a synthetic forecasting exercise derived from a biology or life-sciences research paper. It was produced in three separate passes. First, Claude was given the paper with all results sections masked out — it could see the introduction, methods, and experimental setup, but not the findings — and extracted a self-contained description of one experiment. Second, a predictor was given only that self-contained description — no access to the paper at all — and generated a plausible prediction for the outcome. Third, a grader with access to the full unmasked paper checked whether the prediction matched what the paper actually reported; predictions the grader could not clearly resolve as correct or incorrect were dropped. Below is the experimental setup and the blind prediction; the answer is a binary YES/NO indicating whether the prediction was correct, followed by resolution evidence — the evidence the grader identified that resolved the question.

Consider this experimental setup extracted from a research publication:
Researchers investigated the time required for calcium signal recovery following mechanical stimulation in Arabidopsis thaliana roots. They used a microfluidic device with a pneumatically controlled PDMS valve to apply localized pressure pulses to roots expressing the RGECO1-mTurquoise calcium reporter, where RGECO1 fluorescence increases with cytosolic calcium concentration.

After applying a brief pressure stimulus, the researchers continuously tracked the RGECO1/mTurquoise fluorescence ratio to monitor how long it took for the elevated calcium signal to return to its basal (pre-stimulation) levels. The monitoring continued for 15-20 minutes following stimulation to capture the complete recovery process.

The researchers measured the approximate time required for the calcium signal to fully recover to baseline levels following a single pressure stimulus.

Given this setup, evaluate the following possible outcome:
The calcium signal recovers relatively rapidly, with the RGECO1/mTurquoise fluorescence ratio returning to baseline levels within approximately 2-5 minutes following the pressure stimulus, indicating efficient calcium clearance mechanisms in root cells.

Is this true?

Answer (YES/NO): NO